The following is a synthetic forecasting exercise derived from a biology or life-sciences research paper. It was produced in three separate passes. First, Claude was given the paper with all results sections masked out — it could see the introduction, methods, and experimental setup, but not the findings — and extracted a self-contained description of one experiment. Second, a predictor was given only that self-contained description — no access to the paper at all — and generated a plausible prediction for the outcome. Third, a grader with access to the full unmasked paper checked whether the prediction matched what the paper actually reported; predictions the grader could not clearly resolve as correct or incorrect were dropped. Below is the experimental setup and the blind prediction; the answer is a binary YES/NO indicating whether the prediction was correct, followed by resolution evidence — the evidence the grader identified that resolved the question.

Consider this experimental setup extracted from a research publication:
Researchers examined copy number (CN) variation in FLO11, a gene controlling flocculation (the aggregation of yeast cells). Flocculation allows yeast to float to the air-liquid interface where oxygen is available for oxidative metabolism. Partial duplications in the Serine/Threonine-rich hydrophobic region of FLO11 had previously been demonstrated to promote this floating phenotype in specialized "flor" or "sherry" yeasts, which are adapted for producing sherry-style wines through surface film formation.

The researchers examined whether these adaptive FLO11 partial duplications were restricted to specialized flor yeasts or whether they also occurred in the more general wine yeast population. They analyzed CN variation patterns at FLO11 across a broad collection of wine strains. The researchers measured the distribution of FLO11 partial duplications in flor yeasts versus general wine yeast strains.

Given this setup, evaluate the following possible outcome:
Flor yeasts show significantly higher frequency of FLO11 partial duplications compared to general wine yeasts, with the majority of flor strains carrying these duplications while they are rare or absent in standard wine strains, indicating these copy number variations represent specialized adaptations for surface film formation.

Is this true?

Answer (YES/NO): NO